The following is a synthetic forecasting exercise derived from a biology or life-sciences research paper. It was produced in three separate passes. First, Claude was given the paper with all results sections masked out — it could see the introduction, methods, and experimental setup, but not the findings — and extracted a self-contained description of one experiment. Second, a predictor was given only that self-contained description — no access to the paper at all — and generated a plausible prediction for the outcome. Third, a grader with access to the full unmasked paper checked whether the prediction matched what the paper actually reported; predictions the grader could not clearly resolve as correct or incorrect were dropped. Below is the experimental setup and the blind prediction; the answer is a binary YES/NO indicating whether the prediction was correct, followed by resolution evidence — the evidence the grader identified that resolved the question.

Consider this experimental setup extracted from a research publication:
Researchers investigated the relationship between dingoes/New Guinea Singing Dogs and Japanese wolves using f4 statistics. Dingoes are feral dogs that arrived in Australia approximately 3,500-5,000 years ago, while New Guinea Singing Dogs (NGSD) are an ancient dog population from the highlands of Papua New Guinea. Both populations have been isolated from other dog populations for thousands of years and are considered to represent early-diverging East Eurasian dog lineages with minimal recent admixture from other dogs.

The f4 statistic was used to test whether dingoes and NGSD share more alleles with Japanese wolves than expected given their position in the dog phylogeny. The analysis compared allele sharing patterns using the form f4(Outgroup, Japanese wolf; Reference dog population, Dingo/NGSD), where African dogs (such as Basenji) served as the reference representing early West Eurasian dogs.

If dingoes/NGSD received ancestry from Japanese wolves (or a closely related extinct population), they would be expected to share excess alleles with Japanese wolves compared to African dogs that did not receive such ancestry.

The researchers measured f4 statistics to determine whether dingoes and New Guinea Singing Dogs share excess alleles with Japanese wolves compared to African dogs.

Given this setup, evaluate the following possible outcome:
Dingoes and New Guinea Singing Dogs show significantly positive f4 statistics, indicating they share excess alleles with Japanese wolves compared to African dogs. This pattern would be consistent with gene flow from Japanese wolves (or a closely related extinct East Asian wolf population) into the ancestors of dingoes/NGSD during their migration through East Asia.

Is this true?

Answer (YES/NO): YES